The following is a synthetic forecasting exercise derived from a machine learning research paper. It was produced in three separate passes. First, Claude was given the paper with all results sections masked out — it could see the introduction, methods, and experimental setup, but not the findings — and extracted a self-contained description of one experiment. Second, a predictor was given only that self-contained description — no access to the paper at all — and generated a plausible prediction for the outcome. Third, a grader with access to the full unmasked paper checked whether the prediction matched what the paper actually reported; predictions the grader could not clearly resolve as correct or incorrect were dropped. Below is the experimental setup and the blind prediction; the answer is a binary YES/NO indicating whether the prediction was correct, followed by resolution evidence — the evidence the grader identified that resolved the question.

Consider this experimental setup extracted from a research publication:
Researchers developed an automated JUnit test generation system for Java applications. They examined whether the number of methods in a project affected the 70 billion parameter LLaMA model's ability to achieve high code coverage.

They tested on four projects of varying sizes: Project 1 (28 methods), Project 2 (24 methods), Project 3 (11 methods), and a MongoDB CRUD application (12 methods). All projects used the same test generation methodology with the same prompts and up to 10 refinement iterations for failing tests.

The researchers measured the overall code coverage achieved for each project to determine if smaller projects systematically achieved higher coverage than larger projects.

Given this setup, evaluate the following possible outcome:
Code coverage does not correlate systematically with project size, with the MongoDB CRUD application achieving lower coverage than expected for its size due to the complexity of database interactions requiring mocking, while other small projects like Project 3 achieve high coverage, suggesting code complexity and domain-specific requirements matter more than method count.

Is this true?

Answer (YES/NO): NO